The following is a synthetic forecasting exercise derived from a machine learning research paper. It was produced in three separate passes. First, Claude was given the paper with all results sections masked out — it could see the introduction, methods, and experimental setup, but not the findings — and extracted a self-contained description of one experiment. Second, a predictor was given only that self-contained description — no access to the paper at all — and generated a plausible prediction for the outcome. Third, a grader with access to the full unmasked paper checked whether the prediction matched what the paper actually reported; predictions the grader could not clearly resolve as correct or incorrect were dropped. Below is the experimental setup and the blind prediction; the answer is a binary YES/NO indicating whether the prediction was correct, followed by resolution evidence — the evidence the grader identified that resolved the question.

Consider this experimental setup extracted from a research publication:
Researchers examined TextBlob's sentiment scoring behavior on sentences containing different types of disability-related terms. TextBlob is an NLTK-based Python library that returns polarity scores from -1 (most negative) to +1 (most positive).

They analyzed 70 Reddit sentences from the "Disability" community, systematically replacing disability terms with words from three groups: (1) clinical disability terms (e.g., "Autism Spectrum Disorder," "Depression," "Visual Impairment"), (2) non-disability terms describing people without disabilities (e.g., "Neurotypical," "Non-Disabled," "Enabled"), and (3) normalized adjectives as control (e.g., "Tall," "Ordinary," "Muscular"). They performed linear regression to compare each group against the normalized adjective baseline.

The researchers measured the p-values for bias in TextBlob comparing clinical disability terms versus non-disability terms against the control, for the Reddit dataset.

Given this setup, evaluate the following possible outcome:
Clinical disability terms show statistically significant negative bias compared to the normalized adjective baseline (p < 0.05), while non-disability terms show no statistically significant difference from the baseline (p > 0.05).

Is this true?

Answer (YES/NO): NO